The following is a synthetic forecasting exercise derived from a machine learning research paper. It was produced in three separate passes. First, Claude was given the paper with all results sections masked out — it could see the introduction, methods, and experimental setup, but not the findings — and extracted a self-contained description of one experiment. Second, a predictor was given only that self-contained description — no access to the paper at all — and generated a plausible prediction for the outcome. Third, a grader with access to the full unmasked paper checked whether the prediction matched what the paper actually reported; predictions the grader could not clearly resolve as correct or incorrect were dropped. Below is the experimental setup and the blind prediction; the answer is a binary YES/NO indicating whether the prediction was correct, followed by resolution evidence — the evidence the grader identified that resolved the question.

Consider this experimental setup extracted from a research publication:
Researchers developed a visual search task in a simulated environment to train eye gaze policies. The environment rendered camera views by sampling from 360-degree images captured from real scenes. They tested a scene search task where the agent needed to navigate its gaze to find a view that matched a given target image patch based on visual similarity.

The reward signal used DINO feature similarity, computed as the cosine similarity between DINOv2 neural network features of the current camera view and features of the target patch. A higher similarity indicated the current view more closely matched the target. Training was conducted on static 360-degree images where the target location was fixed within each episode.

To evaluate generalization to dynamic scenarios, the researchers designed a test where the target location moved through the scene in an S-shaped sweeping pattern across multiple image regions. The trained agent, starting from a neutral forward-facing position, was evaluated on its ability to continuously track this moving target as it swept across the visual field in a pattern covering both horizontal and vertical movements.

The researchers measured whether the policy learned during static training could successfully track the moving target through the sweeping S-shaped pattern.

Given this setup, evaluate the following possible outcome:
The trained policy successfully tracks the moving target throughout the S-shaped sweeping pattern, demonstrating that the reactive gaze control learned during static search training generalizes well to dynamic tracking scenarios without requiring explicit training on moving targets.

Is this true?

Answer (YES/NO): NO